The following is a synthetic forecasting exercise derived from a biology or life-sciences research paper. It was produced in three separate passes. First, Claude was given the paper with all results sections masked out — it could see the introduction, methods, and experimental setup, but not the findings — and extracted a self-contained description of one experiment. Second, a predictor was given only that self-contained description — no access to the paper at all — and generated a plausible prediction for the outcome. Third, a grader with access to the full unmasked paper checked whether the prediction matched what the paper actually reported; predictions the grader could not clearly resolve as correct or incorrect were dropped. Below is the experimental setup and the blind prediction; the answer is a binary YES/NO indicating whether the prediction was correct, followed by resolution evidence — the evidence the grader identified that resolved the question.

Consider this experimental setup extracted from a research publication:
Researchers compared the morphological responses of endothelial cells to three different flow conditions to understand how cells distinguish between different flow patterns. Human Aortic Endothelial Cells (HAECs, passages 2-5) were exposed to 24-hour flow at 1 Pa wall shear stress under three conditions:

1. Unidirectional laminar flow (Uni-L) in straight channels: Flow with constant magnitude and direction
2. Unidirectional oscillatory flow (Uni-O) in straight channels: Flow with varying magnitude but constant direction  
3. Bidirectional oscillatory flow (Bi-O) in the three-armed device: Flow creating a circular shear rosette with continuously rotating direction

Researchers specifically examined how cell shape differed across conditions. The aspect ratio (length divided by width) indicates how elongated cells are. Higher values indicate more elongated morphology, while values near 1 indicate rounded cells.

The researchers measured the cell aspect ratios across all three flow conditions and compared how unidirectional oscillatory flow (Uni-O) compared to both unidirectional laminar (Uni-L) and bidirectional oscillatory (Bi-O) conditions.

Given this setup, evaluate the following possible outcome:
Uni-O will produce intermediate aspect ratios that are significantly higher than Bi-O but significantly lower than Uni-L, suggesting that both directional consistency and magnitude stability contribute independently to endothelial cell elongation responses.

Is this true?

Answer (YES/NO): NO